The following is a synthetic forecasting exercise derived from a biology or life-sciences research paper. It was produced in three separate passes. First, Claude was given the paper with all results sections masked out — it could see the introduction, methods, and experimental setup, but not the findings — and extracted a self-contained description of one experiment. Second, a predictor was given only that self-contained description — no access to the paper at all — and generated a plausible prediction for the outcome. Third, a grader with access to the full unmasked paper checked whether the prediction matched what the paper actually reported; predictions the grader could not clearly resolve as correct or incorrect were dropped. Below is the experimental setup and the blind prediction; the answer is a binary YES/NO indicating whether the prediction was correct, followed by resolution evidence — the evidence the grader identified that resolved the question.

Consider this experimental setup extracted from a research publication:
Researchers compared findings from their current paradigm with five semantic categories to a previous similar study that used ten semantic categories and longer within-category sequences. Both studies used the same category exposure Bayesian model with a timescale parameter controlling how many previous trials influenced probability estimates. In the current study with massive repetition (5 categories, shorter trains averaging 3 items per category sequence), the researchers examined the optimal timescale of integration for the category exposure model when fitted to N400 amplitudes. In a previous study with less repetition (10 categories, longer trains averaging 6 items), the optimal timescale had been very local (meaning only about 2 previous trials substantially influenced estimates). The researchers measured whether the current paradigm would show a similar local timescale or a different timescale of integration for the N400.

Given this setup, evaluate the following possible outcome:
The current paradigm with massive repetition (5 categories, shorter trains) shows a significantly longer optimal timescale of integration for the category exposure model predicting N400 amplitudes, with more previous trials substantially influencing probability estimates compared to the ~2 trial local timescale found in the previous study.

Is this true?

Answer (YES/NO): YES